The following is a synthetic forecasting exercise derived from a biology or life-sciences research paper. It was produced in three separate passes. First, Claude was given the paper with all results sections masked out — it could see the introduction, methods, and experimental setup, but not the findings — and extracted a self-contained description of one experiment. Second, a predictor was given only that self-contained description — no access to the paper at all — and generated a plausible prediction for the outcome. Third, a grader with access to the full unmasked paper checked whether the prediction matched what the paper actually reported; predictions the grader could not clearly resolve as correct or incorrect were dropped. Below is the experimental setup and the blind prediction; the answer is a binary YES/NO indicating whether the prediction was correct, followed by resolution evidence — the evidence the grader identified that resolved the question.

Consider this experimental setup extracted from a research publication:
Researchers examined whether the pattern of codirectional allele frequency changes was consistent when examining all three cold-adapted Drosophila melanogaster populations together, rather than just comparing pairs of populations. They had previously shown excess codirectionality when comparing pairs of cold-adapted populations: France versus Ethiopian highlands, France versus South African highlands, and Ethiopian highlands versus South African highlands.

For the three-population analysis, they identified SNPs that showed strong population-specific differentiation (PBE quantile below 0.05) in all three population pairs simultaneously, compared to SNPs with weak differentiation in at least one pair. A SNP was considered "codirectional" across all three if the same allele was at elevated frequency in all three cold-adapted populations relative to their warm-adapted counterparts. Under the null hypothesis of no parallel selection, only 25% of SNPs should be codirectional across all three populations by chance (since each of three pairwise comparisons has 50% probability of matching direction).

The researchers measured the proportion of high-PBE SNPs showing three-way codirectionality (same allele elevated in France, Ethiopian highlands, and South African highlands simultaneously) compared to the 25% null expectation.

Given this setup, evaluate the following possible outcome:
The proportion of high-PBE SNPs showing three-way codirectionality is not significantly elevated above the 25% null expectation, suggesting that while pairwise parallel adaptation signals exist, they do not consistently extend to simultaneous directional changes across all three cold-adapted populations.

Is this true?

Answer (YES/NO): NO